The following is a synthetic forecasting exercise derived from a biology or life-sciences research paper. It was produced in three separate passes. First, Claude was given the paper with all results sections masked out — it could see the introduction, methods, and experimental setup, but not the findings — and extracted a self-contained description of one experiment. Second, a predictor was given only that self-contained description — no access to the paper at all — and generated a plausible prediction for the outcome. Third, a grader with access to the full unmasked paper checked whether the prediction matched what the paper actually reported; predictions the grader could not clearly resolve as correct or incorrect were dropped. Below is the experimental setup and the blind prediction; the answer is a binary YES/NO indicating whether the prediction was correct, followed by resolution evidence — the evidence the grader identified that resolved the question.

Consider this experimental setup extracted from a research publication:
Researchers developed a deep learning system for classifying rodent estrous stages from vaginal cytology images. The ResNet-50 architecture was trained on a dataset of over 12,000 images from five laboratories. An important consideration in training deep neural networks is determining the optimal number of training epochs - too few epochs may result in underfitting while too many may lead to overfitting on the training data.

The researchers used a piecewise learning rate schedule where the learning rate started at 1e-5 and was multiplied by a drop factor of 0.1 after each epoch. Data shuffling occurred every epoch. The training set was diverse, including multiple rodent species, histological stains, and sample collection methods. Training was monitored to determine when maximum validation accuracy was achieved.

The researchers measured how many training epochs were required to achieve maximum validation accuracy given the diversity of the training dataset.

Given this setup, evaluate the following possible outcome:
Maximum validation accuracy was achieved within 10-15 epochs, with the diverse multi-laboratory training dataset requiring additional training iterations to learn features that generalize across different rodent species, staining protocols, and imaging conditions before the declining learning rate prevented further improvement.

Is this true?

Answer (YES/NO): NO